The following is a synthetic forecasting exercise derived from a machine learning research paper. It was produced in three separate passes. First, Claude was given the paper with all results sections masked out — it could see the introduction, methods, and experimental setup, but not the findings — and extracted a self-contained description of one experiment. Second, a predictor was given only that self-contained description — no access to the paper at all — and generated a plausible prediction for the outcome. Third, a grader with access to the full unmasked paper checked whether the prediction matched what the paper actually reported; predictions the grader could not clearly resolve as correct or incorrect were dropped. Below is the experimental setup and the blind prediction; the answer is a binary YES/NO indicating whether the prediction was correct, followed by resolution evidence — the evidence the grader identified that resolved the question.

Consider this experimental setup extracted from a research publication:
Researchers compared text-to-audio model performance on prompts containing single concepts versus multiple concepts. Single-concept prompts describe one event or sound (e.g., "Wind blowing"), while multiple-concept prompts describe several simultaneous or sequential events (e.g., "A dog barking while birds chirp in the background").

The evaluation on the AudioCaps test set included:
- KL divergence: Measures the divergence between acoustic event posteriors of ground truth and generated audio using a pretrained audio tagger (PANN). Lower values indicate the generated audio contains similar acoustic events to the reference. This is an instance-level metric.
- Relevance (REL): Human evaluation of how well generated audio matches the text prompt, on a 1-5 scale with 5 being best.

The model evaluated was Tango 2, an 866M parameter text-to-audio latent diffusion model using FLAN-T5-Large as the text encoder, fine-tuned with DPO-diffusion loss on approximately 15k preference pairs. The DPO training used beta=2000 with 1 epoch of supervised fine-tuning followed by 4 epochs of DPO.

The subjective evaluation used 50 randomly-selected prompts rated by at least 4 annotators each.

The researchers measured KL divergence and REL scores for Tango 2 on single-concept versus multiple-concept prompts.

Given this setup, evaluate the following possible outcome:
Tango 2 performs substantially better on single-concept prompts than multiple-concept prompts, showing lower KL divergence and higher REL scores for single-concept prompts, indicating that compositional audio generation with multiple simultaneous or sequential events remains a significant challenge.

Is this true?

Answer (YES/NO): NO